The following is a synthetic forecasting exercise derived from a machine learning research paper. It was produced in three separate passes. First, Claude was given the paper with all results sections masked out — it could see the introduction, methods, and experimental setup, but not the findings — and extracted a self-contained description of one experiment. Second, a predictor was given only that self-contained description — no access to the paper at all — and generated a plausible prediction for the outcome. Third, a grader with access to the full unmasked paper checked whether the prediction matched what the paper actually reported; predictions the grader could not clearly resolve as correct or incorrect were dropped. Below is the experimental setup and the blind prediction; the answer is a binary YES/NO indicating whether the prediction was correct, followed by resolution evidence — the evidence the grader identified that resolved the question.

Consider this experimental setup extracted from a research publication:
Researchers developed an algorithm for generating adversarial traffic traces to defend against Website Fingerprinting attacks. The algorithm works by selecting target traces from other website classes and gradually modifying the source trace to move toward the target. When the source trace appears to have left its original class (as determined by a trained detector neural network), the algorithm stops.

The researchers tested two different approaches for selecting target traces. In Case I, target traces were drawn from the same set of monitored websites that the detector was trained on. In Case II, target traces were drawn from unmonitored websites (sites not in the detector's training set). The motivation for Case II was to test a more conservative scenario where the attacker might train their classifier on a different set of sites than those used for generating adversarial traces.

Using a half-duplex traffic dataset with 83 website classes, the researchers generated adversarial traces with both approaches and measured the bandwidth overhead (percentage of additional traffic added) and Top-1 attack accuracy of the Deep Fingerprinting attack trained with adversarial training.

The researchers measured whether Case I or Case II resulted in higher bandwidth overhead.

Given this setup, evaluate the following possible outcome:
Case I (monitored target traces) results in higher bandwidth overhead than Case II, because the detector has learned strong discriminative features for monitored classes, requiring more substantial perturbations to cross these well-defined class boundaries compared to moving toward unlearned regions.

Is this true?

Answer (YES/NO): NO